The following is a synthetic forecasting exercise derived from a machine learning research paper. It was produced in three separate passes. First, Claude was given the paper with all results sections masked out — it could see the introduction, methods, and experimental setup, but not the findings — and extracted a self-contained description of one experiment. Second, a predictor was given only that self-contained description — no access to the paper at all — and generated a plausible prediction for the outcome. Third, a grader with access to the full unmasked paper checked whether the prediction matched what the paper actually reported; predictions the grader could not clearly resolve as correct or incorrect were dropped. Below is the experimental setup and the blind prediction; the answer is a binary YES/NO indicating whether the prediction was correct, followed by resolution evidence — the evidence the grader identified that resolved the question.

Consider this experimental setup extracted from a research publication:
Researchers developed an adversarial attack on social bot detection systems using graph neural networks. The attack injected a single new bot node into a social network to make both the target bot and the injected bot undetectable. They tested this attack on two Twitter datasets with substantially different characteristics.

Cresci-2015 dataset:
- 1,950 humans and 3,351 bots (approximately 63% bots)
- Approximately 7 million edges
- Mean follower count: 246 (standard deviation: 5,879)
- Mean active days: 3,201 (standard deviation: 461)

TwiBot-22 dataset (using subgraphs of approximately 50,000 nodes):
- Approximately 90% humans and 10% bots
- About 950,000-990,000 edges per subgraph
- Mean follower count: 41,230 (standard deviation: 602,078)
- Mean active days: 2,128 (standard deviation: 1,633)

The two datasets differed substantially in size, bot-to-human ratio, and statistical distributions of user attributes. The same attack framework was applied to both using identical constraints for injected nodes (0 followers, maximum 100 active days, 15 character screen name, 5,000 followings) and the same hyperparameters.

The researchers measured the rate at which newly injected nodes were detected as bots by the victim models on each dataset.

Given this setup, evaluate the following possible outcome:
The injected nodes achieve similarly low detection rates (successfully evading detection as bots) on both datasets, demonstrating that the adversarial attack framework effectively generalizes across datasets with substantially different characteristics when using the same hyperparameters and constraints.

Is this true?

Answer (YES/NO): NO